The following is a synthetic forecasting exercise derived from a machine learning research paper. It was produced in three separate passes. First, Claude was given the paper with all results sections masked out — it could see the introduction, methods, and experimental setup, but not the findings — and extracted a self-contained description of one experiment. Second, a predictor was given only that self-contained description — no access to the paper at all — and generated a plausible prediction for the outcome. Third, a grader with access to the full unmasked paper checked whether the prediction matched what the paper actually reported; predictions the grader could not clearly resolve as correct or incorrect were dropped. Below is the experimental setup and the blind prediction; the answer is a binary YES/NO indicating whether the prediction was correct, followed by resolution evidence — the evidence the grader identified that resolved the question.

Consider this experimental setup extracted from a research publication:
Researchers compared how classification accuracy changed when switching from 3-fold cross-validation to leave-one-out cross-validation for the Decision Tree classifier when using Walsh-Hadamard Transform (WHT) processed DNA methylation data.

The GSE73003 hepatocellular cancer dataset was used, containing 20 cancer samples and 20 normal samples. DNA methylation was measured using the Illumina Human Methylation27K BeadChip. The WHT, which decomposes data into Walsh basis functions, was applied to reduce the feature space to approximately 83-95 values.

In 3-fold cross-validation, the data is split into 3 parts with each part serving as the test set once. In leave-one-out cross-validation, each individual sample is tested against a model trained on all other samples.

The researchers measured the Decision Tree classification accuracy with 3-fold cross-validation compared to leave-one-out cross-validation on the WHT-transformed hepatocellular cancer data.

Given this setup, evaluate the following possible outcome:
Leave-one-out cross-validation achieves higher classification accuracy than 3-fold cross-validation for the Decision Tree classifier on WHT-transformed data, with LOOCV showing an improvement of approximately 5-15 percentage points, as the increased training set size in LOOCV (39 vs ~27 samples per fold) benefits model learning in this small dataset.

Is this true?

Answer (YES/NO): NO